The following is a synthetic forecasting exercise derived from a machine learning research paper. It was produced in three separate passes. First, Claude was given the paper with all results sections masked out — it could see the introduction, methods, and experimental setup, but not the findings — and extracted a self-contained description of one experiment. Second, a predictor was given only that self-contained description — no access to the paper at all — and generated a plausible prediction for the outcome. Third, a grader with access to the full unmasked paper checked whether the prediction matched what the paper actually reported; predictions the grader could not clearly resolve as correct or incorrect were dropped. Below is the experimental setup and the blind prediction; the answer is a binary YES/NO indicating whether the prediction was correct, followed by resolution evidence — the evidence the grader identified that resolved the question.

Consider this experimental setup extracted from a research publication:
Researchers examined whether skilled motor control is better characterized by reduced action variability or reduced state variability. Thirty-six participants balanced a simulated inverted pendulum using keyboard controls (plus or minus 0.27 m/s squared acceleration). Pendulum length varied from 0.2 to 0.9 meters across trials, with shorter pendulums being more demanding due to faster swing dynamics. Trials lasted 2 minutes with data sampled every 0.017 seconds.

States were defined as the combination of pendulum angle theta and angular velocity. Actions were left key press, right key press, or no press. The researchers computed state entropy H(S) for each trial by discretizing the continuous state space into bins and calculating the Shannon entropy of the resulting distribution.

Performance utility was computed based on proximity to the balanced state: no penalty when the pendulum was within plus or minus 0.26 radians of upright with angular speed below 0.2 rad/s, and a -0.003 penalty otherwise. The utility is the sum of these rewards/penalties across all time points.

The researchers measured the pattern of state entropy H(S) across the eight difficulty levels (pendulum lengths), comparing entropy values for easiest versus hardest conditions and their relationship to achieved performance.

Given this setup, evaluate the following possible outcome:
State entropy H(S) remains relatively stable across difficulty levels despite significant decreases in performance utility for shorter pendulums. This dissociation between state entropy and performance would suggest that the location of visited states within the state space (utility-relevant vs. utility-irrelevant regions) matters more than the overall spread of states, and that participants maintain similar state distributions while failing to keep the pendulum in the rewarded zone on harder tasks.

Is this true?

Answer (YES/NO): NO